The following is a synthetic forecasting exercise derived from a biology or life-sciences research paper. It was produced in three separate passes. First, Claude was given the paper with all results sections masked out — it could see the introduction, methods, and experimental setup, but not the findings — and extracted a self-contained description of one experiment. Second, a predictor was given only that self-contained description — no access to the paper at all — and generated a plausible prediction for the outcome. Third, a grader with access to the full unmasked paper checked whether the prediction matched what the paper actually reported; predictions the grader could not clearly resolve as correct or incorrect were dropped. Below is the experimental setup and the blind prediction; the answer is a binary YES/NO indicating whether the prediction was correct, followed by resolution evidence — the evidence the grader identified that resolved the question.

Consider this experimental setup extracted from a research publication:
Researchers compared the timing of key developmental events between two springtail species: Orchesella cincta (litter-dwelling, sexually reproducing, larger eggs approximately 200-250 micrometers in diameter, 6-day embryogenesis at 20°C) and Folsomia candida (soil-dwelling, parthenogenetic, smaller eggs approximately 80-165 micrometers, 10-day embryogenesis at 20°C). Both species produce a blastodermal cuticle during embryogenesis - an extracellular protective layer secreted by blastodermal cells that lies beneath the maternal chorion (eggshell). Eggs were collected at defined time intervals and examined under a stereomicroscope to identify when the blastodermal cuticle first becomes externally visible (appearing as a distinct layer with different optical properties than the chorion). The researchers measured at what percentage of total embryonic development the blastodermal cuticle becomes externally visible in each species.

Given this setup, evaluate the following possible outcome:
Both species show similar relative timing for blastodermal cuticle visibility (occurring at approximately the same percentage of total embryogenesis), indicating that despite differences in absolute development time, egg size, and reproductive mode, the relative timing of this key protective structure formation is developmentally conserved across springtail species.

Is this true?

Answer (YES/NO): NO